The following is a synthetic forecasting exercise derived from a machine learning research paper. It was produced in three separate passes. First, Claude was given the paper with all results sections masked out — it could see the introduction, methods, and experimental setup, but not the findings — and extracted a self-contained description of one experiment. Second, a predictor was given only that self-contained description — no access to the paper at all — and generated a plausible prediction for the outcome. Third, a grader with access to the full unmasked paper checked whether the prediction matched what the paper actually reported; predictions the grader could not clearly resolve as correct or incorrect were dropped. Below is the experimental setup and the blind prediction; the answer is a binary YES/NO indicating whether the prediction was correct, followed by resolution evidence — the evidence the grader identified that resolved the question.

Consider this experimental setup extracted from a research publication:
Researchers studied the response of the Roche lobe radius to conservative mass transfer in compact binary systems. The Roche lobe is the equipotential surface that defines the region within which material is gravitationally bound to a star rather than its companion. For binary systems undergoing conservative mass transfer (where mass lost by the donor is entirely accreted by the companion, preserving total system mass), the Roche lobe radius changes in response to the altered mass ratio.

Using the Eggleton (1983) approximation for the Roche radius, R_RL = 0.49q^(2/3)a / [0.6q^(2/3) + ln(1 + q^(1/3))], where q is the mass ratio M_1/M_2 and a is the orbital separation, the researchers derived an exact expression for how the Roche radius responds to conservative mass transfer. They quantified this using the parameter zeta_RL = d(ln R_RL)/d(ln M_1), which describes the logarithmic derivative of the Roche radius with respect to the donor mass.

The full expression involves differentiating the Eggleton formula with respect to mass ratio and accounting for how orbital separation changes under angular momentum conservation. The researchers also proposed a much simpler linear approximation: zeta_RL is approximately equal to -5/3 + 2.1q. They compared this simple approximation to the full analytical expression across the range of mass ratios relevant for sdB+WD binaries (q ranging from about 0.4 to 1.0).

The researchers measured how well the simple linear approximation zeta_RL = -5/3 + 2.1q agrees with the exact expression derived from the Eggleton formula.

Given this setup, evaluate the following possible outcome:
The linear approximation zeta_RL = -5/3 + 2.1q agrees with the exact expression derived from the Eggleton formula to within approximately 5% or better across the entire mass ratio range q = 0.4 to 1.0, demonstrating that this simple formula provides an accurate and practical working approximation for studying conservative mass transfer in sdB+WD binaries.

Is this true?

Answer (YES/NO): YES